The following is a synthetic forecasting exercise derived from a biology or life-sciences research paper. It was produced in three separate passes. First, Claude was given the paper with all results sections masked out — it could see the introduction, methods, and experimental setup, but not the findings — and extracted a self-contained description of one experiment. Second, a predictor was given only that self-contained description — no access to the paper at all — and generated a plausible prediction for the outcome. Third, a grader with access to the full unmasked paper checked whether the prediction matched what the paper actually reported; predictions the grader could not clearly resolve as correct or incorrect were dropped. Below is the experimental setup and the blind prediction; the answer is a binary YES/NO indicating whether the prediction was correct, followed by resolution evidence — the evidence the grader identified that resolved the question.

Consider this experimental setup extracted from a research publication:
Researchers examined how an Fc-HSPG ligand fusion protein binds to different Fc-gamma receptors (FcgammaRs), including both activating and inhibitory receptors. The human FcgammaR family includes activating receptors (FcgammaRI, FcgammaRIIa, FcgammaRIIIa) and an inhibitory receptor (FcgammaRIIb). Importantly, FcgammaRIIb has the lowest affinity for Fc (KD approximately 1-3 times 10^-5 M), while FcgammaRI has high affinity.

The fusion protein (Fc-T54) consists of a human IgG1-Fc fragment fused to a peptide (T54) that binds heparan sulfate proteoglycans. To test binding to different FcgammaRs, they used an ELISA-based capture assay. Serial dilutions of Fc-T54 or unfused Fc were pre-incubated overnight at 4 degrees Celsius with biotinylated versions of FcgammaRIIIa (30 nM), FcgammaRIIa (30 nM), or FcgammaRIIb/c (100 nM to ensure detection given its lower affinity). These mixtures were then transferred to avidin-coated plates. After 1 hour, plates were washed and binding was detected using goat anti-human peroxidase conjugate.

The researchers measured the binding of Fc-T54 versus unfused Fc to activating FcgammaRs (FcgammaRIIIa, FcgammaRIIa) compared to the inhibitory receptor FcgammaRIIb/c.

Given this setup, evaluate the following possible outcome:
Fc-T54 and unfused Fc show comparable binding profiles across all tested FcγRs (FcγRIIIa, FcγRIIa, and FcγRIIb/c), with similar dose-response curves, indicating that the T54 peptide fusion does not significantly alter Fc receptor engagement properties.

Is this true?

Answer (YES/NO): NO